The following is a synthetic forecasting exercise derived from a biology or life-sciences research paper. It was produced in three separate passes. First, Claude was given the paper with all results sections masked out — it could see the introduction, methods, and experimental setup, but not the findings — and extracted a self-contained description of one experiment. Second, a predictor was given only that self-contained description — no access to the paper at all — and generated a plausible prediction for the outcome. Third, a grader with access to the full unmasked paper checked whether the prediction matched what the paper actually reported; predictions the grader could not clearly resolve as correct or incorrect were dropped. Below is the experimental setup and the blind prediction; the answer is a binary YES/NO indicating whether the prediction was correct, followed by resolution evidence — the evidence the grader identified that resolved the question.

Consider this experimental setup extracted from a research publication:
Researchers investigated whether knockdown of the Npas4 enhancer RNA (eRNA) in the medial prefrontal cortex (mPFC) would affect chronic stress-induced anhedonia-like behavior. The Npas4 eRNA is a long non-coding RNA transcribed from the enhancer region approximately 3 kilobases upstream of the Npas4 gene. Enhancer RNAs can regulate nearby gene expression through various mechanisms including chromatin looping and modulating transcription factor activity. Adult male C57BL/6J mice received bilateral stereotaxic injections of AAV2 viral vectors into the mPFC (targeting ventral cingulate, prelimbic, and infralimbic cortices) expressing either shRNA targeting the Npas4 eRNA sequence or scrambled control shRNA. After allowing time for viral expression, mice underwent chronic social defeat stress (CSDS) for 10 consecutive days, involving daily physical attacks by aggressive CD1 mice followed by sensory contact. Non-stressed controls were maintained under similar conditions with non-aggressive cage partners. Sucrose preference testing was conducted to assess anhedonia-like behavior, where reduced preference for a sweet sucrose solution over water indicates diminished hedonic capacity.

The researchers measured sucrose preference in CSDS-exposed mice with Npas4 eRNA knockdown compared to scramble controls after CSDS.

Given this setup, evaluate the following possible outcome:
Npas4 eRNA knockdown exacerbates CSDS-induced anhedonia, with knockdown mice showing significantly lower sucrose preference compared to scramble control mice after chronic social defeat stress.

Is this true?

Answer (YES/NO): NO